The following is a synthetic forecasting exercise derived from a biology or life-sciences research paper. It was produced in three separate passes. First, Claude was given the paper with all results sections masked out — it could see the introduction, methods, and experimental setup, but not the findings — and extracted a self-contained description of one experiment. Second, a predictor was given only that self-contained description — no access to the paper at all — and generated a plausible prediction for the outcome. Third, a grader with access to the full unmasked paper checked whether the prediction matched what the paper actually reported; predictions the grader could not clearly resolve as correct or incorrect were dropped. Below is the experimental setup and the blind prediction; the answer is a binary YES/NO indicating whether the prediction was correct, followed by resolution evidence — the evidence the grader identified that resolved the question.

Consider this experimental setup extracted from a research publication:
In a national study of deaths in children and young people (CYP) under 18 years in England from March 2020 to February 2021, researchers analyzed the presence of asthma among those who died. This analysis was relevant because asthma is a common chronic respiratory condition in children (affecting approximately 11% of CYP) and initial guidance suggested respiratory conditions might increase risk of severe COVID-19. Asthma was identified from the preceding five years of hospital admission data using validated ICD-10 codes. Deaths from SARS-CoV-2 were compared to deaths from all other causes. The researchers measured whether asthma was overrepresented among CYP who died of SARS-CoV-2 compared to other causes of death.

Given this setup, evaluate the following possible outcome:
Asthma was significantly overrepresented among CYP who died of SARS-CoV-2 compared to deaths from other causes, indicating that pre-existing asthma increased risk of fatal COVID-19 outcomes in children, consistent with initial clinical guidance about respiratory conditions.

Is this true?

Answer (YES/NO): NO